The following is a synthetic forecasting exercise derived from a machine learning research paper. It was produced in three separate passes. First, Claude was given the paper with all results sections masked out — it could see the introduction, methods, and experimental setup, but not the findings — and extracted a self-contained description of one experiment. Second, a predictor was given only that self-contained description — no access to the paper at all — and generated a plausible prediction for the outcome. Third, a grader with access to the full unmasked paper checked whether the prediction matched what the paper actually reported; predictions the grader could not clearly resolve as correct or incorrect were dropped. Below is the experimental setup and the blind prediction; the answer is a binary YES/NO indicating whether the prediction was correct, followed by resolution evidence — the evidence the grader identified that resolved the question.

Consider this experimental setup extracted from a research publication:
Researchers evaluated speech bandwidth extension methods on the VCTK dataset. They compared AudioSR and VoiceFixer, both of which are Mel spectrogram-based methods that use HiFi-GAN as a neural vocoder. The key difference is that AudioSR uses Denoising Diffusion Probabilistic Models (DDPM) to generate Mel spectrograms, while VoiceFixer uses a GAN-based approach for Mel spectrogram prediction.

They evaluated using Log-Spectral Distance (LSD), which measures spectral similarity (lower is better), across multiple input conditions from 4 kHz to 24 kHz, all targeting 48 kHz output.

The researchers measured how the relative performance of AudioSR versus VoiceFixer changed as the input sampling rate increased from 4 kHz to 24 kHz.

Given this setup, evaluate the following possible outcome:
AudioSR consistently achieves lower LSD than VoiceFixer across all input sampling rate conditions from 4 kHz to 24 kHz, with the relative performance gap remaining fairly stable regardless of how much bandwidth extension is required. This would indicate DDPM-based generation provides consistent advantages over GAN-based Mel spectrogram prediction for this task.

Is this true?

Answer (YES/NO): NO